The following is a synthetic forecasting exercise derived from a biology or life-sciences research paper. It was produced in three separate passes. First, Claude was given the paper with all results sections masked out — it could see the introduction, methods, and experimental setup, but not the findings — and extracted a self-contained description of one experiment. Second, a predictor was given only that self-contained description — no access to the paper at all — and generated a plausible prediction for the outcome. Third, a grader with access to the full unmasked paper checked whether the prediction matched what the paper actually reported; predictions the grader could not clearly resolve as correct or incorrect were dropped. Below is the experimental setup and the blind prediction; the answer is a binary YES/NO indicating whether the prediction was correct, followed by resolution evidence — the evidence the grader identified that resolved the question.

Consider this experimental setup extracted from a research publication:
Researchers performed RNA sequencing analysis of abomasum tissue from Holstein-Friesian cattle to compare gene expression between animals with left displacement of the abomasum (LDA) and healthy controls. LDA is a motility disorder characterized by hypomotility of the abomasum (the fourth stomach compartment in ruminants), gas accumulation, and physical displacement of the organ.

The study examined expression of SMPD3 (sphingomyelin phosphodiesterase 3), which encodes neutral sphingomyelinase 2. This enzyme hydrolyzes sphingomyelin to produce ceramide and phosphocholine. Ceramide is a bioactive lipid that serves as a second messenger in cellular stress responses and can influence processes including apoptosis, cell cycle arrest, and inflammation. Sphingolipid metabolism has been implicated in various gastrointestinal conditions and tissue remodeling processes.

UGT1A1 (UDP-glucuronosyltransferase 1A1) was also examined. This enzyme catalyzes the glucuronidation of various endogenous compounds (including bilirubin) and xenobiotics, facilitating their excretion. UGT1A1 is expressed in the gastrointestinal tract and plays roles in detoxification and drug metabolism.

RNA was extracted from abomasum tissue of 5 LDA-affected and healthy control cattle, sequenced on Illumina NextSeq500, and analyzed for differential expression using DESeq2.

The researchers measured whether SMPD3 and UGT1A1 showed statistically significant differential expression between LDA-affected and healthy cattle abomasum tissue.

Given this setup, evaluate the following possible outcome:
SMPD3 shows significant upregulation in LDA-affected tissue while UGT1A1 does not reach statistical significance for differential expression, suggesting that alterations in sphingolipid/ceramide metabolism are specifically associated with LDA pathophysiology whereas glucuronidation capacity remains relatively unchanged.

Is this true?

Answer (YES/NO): NO